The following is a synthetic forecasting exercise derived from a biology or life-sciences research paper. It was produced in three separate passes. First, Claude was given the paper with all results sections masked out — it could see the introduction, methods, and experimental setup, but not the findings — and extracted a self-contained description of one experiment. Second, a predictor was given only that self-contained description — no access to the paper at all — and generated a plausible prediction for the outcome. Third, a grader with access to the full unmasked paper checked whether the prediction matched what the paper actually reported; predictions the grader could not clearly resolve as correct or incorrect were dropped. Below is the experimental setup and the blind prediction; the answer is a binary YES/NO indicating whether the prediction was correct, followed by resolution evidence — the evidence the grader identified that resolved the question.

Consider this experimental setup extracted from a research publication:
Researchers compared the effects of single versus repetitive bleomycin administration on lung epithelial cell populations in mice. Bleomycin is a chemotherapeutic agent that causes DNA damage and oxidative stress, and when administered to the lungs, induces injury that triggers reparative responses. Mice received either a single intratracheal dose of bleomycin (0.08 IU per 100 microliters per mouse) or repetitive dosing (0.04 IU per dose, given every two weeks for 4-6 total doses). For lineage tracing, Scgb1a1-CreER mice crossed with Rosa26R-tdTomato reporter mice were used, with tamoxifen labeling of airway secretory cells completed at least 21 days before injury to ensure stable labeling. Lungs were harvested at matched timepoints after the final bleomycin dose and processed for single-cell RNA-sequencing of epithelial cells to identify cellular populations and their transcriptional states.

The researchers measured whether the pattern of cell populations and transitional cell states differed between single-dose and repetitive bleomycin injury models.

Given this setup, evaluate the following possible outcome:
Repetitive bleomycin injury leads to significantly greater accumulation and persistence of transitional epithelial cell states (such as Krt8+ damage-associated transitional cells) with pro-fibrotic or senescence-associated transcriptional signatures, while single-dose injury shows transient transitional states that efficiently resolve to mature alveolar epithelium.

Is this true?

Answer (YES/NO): YES